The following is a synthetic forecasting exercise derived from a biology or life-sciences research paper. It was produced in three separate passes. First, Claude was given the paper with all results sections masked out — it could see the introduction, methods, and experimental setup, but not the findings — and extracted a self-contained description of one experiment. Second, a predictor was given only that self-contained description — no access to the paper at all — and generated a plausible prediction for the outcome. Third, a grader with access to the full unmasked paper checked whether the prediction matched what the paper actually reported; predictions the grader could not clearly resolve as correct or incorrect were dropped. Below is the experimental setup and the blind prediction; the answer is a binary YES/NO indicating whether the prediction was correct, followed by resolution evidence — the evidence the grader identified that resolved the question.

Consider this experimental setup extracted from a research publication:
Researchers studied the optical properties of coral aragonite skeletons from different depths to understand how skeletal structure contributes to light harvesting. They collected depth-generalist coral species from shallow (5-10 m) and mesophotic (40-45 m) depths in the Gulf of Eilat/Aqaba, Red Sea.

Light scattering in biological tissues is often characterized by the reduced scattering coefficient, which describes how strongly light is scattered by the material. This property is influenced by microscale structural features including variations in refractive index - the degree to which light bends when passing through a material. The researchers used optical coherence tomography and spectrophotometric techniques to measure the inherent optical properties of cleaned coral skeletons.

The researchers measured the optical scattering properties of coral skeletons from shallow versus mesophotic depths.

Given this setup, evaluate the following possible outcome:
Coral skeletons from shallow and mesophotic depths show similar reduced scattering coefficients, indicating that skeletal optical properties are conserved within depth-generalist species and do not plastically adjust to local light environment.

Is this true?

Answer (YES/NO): NO